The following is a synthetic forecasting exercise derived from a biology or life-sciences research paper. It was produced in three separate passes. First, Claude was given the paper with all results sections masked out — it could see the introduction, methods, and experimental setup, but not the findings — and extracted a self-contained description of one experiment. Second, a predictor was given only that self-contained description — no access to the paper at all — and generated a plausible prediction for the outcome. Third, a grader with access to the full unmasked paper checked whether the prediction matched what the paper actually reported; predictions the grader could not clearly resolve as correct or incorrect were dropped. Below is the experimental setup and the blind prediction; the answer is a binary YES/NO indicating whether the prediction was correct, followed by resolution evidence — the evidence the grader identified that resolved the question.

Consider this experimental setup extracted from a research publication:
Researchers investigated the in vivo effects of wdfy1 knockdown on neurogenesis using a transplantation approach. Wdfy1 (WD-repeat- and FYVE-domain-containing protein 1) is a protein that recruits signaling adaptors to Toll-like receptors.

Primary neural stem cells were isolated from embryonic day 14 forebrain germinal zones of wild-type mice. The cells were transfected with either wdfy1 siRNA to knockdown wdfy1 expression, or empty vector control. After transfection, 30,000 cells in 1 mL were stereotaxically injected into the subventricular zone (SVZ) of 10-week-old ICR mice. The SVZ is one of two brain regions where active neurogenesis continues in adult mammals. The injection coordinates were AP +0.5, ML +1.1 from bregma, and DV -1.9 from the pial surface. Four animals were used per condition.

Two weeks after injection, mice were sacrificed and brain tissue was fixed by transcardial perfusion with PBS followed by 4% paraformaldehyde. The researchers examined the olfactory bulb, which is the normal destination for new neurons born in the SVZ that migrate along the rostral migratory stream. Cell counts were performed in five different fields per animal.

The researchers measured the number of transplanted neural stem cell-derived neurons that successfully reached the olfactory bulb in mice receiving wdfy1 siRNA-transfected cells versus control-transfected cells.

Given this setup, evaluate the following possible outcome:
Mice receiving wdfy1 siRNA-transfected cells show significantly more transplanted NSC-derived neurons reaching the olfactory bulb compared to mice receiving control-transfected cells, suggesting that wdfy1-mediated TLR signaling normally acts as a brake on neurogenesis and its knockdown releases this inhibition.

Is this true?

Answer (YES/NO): NO